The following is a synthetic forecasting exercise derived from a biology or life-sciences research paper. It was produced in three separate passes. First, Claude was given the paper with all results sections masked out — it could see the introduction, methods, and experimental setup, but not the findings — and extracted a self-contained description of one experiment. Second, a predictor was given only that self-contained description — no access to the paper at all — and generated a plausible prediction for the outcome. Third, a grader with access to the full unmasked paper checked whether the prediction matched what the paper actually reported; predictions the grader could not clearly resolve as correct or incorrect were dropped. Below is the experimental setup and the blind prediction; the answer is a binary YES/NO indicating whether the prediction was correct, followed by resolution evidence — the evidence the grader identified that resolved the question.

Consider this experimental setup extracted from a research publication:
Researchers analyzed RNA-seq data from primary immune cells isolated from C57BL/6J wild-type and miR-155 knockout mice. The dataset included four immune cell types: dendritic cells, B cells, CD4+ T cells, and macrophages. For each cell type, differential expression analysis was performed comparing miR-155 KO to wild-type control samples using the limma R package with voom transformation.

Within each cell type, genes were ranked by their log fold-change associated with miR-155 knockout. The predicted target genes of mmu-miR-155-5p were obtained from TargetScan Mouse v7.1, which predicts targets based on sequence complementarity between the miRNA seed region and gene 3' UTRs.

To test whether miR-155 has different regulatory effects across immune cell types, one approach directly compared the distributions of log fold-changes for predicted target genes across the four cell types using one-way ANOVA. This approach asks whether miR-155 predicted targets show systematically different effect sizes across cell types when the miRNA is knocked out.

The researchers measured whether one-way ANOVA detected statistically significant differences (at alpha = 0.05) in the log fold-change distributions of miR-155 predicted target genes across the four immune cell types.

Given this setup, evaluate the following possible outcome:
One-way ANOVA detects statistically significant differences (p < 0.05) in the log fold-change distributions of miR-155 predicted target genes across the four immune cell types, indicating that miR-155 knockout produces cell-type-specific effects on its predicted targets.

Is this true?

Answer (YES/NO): NO